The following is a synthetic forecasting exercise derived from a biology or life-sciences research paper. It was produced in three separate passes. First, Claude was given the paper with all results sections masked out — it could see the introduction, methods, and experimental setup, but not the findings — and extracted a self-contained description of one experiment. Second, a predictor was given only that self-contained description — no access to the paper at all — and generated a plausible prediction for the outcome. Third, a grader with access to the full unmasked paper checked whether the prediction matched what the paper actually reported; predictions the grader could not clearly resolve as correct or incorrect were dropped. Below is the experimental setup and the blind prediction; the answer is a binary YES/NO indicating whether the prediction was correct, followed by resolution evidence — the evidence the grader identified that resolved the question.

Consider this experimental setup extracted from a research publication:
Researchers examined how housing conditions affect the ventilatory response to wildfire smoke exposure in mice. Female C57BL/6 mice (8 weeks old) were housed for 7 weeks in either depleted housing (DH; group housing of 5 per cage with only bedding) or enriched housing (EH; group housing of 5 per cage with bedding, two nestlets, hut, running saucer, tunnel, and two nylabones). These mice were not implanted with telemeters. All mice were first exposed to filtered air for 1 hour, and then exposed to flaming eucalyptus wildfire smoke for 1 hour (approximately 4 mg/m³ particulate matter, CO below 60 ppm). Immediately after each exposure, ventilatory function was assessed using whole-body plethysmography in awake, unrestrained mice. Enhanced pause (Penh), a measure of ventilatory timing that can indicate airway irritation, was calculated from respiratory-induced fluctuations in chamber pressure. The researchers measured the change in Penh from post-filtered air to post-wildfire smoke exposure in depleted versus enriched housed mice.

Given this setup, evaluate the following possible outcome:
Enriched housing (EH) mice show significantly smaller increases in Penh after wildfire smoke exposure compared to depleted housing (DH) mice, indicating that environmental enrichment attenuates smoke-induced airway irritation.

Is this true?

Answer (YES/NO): NO